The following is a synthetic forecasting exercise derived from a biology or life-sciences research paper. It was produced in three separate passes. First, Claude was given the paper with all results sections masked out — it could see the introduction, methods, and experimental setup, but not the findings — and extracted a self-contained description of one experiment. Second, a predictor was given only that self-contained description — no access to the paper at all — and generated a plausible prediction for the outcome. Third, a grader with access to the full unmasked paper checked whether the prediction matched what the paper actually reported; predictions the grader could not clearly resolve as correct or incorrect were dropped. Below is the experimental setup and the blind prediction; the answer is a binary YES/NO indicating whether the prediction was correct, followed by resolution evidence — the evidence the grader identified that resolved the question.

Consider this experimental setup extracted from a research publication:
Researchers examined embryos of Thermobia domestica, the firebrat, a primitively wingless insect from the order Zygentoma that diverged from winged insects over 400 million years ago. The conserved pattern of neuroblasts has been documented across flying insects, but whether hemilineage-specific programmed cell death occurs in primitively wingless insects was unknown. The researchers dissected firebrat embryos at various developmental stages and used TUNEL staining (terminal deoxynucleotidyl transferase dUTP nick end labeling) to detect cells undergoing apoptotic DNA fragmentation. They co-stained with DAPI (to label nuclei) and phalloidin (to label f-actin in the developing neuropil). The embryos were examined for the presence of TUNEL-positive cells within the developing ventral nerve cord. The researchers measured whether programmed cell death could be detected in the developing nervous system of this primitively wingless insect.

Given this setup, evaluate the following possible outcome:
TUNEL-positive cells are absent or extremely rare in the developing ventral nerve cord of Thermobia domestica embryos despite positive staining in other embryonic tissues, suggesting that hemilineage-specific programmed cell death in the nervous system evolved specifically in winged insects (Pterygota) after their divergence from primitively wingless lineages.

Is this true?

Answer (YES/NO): NO